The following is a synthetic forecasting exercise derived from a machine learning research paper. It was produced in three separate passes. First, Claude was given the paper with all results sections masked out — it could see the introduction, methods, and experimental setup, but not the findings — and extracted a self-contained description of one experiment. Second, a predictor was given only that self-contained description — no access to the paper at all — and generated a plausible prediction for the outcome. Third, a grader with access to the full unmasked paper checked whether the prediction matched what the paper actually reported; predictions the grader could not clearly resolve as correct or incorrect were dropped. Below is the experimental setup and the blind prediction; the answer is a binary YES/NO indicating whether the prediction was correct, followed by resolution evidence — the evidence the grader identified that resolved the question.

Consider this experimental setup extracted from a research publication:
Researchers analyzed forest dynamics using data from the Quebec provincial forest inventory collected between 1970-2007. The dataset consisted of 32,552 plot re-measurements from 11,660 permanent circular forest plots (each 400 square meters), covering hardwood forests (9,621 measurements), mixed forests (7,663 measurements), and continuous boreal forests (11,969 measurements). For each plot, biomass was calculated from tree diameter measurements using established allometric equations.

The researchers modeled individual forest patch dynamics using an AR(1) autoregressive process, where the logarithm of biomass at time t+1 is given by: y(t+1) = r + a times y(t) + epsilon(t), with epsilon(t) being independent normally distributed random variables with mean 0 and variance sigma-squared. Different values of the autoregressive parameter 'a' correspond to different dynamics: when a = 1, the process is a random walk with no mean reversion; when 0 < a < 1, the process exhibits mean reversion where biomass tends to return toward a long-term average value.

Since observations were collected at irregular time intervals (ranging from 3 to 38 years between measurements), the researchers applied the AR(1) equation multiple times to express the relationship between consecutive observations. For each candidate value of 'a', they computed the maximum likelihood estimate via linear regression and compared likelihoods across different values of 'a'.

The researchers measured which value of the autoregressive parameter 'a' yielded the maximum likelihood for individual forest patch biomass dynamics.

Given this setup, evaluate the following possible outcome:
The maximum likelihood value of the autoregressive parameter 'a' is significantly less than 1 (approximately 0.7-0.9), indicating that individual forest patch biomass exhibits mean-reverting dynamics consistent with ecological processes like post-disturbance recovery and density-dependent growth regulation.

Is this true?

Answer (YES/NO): NO